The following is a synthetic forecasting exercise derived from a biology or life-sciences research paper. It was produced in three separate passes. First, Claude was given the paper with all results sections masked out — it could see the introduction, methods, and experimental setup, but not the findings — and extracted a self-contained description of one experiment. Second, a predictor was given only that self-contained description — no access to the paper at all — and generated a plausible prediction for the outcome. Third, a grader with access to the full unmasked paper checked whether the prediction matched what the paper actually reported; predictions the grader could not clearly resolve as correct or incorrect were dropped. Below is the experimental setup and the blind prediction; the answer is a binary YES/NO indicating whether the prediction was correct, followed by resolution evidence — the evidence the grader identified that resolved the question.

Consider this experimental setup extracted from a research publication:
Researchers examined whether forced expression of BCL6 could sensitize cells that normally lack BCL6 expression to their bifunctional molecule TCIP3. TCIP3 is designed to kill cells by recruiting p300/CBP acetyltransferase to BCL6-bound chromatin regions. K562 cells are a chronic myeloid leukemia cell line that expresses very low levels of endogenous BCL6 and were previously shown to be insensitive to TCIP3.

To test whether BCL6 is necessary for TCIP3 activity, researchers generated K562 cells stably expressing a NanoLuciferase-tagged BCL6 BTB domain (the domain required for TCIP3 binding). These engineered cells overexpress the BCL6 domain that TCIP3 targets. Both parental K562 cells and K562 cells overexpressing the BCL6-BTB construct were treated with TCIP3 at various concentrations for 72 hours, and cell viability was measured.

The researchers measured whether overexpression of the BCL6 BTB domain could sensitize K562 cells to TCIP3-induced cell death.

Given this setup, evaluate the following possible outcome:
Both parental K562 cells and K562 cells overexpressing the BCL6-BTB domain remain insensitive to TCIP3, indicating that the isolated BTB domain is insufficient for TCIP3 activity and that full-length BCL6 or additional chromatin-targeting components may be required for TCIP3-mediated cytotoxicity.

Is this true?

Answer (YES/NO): YES